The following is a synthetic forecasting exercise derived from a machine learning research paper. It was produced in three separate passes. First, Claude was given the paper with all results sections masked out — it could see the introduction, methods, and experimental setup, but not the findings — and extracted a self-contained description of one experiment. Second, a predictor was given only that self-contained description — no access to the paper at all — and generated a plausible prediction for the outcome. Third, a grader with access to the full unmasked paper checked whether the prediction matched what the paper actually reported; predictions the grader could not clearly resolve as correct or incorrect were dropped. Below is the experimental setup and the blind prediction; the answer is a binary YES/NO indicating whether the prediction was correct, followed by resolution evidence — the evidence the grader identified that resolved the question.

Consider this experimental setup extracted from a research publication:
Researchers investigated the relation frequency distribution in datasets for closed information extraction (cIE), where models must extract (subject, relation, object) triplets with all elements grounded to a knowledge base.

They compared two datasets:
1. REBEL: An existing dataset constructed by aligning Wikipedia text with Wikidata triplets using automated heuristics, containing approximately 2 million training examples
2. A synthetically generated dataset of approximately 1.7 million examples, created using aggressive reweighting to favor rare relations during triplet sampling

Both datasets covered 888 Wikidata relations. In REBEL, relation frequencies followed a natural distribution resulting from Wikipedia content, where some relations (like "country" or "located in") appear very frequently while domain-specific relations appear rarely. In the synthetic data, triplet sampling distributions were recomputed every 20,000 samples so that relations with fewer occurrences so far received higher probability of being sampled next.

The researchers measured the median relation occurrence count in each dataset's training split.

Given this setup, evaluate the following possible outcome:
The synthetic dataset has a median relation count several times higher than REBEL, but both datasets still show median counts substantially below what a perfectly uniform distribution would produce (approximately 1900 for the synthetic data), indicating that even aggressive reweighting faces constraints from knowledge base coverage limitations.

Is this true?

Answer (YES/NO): NO